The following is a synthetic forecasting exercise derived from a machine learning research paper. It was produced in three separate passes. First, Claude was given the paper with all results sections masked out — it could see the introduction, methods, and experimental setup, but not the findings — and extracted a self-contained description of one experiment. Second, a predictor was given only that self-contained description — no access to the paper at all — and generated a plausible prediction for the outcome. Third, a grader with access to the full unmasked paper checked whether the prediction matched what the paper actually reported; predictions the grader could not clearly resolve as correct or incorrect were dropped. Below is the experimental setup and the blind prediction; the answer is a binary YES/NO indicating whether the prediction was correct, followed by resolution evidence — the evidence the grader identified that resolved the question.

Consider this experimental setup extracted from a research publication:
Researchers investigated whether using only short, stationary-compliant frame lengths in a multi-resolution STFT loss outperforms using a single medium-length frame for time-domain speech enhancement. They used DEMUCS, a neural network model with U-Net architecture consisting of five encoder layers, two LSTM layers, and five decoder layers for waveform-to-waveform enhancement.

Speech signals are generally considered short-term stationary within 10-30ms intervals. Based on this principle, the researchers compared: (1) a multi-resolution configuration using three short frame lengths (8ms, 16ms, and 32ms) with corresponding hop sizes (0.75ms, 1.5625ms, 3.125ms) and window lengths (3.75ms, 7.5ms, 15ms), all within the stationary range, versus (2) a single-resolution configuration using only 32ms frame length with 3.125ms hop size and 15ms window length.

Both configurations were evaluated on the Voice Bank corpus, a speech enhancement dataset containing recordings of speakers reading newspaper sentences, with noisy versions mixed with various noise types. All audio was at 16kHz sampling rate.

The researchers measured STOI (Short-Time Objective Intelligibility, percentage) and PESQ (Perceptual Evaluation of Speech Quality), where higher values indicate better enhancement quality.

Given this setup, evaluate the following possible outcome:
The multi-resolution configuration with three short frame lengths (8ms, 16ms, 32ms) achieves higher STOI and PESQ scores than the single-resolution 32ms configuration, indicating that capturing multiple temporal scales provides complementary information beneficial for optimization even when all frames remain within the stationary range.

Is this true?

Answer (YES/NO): NO